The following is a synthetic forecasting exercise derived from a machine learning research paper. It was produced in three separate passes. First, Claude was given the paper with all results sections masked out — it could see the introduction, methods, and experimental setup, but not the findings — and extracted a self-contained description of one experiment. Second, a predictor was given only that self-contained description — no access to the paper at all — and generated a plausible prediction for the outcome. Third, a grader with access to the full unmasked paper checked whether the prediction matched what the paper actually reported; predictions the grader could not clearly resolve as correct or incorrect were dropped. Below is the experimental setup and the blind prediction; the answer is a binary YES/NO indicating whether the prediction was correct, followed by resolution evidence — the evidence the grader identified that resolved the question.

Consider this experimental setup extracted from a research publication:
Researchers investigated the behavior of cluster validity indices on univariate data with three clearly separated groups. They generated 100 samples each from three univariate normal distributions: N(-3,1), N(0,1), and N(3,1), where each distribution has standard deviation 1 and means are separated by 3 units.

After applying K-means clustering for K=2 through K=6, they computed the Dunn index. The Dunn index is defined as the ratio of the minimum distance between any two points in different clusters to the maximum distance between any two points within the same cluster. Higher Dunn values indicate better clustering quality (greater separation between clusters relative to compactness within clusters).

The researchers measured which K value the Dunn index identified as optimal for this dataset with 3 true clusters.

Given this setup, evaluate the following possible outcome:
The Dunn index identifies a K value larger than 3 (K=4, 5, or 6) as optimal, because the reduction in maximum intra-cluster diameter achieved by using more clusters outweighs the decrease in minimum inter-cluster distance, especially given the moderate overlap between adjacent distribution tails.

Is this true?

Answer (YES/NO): YES